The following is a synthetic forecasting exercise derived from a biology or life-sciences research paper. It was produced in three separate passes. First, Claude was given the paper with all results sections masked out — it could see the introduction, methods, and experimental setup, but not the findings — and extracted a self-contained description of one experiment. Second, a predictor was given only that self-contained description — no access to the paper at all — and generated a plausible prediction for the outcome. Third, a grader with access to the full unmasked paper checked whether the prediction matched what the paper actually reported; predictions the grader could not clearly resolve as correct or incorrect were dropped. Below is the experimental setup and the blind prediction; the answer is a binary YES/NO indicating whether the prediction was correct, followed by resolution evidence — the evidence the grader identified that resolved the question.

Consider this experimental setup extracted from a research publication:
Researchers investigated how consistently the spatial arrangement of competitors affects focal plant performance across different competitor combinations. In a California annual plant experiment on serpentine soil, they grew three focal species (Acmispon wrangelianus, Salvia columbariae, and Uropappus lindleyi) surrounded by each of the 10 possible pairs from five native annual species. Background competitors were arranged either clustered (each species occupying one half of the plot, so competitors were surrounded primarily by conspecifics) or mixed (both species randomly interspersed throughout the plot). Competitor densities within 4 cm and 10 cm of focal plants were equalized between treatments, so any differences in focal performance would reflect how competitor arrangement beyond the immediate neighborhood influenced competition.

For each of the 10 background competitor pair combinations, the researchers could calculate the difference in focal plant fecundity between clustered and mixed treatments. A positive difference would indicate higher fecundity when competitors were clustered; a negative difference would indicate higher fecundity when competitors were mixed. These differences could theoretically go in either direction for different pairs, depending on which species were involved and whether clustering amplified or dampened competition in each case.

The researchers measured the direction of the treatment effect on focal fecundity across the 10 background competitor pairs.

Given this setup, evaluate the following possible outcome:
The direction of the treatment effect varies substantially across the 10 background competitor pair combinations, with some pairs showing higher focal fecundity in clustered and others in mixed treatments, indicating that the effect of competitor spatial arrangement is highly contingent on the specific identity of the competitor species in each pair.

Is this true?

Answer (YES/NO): NO